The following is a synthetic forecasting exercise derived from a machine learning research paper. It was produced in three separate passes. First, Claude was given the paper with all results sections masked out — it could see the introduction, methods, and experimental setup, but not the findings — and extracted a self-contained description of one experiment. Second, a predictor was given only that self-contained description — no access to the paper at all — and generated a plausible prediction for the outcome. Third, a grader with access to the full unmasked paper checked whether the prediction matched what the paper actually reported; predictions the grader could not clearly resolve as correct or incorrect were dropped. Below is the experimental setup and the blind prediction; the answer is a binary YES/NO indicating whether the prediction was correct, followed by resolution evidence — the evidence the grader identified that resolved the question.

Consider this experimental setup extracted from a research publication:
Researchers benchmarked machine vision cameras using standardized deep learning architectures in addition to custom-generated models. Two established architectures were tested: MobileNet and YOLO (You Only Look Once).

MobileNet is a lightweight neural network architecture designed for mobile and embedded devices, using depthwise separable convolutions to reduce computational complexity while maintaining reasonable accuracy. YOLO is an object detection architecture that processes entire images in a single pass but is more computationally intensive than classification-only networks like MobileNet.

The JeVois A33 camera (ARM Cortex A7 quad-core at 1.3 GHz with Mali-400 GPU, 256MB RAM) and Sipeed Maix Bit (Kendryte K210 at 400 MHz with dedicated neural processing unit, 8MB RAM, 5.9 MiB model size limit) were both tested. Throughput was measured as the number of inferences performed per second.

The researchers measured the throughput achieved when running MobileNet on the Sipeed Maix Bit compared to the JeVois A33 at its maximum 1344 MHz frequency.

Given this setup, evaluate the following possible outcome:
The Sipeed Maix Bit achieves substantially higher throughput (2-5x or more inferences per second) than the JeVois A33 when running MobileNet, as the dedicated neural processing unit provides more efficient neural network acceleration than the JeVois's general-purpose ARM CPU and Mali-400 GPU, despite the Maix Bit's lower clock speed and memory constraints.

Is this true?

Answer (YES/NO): YES